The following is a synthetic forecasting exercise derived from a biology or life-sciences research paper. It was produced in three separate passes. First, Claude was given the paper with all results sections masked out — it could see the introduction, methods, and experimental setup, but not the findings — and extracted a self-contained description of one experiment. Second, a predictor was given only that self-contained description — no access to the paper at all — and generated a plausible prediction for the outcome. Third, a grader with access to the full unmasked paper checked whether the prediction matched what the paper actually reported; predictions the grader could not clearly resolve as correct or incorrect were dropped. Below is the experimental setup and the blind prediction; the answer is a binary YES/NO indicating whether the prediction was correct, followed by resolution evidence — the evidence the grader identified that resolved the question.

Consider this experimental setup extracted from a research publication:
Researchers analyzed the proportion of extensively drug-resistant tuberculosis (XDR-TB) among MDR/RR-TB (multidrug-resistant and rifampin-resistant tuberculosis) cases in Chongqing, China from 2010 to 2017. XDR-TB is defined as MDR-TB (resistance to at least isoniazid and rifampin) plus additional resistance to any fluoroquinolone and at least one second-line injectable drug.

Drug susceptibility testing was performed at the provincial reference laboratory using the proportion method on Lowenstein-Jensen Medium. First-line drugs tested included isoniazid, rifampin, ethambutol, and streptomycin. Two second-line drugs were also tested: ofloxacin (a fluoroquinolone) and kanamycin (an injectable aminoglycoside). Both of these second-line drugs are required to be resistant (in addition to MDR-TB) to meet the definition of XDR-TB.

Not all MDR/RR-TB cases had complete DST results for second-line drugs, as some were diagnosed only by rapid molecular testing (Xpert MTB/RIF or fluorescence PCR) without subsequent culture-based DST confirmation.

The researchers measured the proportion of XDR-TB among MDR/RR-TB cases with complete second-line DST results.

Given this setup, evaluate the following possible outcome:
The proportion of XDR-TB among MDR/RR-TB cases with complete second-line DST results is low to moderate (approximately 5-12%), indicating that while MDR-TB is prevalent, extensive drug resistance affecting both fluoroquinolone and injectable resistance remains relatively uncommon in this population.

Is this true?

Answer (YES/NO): NO